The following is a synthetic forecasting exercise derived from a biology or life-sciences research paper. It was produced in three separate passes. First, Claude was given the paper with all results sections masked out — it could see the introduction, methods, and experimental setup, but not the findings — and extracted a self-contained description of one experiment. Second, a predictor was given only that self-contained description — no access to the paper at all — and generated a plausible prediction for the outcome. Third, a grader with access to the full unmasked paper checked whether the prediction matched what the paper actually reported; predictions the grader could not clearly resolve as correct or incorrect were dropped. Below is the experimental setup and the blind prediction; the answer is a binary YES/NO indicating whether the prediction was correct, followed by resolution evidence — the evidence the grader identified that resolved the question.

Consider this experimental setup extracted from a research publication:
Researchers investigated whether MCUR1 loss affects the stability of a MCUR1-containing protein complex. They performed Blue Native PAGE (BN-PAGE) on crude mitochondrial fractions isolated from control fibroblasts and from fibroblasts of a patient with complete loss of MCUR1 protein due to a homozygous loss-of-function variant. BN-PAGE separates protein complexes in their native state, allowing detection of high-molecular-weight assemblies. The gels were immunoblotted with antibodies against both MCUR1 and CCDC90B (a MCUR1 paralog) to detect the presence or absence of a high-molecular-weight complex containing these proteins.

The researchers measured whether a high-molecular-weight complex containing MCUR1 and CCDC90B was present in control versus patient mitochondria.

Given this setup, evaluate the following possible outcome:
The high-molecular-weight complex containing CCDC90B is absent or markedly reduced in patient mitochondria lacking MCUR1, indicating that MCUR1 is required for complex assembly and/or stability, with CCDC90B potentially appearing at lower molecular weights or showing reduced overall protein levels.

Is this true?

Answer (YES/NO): YES